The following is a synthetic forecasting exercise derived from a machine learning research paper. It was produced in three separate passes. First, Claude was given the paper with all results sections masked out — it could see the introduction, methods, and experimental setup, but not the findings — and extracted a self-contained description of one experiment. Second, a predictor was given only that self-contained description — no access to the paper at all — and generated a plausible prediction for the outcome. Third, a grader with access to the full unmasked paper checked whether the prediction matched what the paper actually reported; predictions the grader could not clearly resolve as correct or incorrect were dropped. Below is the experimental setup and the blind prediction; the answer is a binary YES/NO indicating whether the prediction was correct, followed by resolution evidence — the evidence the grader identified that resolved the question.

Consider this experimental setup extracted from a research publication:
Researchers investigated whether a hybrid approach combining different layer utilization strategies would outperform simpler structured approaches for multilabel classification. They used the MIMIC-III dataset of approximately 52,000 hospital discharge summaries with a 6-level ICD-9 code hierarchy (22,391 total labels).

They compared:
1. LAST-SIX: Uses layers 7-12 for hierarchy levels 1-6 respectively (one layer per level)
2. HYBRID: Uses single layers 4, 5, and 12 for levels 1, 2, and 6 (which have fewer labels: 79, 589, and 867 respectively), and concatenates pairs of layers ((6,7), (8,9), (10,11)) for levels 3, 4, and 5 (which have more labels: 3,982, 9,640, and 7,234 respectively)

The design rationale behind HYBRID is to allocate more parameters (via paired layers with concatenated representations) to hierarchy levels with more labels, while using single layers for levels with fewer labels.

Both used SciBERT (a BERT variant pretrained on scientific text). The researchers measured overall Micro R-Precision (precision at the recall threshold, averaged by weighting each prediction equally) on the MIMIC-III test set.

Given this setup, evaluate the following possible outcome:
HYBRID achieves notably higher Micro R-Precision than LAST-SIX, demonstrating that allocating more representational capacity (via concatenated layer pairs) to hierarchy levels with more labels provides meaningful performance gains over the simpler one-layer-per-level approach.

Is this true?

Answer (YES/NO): NO